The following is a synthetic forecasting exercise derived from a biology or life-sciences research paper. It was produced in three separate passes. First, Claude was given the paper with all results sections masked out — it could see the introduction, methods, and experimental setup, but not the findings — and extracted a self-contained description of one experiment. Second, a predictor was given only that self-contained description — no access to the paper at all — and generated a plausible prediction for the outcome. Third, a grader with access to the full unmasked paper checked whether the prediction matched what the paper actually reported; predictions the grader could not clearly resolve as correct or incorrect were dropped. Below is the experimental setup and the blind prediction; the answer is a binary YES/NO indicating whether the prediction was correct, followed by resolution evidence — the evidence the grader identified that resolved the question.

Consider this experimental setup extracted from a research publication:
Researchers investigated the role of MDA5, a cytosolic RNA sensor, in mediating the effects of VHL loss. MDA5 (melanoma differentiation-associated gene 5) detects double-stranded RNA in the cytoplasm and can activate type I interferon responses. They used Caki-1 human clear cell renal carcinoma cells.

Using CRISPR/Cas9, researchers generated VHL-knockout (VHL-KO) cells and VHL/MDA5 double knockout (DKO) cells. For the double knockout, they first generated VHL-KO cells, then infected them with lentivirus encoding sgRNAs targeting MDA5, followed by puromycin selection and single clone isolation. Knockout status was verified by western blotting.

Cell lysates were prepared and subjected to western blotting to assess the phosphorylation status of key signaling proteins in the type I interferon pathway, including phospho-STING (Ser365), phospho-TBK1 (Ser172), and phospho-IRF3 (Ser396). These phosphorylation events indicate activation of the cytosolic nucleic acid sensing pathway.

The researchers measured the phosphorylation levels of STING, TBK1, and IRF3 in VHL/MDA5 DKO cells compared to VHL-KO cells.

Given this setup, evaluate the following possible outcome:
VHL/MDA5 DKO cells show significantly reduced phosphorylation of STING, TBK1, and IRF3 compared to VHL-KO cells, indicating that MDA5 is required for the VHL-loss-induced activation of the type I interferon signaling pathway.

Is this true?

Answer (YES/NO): NO